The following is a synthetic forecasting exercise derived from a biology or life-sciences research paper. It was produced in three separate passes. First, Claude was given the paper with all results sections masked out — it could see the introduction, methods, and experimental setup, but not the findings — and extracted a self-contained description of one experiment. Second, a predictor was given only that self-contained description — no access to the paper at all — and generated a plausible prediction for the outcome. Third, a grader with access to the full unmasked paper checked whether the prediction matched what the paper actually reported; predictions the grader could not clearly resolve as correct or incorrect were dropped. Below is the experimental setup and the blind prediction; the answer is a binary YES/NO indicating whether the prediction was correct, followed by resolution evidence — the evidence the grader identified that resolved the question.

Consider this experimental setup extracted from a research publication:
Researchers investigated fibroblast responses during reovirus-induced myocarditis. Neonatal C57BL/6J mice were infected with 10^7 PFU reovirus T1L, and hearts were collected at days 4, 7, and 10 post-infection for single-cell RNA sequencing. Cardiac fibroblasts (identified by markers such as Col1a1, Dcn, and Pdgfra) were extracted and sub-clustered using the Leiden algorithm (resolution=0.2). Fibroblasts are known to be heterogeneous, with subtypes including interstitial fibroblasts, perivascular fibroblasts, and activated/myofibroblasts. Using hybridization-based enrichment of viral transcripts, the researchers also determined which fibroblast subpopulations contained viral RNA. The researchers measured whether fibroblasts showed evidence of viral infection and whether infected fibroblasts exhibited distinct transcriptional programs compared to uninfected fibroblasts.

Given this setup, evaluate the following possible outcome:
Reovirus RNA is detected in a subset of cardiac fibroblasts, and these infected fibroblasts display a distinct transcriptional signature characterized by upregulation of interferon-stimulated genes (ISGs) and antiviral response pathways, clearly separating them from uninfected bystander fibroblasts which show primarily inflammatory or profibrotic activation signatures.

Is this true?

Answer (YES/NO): NO